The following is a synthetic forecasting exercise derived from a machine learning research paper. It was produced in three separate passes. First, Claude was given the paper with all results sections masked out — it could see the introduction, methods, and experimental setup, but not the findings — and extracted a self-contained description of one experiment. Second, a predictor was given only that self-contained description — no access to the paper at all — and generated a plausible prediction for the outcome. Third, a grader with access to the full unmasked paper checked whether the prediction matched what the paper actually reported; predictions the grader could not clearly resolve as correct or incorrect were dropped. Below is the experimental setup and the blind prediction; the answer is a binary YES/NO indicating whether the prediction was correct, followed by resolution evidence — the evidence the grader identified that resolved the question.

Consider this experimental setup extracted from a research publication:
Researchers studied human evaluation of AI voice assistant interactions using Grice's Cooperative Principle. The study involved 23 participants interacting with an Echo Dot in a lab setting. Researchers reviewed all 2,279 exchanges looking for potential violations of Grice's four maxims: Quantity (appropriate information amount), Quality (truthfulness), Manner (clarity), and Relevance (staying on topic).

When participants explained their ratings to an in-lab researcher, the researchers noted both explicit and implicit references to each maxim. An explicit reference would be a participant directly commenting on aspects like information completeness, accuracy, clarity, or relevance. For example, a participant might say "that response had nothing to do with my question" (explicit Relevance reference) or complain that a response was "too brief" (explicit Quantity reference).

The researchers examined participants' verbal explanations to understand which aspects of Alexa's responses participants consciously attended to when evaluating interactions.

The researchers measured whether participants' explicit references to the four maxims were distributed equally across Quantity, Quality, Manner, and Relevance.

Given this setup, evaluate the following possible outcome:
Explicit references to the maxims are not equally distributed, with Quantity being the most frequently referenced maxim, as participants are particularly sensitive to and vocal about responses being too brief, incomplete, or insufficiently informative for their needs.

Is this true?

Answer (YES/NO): NO